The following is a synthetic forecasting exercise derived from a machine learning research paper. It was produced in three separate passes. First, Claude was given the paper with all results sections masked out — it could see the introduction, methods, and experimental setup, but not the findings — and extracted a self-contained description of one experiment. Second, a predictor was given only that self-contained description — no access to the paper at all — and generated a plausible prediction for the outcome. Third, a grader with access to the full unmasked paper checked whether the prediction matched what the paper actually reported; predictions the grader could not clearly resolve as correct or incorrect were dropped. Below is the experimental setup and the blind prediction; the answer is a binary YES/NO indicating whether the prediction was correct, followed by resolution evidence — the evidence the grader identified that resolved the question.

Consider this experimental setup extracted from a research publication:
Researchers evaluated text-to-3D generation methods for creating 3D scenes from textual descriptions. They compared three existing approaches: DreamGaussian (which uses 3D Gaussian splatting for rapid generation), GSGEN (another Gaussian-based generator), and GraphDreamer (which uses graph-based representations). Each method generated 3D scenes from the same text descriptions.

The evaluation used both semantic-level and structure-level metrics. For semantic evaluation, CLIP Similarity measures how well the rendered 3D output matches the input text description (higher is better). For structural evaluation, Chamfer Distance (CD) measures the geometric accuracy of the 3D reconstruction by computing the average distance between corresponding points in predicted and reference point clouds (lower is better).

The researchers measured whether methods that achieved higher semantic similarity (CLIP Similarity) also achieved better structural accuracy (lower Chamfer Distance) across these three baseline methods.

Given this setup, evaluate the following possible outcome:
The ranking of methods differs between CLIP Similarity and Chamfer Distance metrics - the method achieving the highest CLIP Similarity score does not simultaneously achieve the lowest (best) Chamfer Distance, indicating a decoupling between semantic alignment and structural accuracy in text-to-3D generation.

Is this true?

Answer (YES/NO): YES